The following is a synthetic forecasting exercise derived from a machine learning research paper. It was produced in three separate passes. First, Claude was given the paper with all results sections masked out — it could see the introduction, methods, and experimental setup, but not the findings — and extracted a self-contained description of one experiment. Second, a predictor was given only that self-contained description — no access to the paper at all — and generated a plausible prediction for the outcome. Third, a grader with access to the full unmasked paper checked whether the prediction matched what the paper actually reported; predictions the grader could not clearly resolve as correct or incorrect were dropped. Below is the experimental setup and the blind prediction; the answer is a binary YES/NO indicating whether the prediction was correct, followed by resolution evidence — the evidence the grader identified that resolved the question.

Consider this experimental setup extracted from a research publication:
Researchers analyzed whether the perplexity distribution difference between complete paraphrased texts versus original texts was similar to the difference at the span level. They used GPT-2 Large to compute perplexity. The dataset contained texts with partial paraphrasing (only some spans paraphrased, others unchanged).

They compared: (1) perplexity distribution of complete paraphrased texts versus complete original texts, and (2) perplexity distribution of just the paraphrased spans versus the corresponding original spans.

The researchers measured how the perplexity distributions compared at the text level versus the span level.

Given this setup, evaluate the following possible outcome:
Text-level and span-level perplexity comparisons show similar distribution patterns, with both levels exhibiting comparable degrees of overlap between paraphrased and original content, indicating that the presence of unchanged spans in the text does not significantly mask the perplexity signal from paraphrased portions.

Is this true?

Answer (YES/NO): NO